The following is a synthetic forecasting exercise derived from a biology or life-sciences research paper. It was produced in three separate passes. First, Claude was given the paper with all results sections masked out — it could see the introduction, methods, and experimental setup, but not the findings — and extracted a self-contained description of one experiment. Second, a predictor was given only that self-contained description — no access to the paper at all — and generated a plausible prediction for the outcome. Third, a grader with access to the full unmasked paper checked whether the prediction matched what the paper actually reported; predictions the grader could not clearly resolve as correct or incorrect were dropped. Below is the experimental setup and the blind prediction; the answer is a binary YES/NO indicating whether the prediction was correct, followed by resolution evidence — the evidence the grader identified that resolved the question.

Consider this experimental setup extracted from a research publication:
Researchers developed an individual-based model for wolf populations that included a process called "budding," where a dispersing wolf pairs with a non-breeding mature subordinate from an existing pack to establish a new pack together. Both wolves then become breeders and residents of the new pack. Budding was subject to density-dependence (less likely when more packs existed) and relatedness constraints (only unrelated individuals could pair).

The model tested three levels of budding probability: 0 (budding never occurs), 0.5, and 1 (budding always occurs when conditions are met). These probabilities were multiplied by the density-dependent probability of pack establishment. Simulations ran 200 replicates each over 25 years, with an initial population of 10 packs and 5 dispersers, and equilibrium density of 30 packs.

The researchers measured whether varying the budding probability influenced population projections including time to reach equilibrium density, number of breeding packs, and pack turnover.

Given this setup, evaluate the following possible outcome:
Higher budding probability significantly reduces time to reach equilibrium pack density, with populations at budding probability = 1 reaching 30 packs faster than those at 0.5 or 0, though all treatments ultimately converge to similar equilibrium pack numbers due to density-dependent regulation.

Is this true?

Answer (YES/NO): NO